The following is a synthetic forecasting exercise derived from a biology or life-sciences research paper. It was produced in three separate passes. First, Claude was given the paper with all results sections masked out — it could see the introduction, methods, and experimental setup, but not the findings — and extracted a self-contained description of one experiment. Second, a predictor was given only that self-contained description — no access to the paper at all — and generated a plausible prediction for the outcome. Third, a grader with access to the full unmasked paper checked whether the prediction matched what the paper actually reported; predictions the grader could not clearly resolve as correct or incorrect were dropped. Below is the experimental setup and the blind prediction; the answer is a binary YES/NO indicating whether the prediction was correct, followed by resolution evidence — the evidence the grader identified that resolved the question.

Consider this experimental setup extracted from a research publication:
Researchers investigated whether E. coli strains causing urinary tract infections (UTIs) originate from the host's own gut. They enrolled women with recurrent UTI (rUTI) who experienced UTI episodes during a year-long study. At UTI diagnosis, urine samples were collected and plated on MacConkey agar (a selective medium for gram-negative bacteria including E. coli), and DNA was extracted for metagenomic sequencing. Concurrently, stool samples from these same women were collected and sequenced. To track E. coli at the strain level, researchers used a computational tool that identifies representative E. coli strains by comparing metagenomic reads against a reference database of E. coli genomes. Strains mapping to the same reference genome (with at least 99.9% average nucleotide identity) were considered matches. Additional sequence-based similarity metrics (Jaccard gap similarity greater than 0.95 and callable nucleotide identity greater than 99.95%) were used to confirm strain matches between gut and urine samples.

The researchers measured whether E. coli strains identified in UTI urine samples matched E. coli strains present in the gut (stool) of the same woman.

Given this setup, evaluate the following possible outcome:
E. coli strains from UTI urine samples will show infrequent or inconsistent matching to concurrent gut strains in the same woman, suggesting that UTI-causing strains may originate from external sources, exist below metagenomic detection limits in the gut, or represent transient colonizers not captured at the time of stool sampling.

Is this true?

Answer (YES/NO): NO